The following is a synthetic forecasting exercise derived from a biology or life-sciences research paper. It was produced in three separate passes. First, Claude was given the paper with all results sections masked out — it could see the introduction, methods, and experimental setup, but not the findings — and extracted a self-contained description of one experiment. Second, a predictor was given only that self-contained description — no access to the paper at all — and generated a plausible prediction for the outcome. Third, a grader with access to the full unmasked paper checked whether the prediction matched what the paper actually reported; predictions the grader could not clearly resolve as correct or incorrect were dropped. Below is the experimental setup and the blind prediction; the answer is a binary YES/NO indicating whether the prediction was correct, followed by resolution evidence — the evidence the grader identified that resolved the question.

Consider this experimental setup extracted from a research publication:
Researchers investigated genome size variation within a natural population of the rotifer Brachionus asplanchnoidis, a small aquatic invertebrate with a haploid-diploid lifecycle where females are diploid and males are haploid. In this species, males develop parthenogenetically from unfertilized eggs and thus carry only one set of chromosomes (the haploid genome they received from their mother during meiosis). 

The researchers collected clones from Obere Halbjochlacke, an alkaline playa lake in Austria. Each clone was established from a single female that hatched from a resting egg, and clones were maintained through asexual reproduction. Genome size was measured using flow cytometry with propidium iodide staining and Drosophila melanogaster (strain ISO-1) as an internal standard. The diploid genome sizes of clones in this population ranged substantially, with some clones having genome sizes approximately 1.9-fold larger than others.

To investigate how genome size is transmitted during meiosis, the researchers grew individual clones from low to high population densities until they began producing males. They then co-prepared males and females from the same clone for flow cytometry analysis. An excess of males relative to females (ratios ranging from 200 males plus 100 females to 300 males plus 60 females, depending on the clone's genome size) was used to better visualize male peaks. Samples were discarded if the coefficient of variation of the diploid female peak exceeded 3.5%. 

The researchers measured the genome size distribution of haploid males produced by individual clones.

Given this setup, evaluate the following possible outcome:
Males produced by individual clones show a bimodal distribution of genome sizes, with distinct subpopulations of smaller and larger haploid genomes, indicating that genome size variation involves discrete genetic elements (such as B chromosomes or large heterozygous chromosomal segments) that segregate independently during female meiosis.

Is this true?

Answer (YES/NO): NO